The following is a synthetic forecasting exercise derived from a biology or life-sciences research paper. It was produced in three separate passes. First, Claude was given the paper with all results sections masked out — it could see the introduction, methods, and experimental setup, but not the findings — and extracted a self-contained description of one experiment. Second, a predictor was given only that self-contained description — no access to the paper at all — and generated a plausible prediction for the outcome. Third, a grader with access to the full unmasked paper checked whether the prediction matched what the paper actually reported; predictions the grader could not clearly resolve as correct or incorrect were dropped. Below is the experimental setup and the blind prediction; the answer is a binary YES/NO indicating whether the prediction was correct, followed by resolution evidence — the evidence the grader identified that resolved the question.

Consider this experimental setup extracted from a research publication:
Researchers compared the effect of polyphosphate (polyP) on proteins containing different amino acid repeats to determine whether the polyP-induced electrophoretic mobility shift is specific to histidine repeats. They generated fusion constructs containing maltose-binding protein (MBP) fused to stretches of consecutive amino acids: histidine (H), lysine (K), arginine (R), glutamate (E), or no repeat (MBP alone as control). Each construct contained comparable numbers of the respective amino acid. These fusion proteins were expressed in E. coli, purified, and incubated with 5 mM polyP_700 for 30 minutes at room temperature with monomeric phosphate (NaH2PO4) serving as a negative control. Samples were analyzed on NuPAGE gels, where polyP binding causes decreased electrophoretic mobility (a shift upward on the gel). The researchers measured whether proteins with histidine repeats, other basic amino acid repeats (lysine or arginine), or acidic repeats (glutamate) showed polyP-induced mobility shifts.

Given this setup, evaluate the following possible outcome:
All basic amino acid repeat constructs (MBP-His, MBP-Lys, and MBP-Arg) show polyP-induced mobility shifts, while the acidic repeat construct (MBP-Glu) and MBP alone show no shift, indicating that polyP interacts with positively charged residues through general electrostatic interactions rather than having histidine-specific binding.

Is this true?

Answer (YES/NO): NO